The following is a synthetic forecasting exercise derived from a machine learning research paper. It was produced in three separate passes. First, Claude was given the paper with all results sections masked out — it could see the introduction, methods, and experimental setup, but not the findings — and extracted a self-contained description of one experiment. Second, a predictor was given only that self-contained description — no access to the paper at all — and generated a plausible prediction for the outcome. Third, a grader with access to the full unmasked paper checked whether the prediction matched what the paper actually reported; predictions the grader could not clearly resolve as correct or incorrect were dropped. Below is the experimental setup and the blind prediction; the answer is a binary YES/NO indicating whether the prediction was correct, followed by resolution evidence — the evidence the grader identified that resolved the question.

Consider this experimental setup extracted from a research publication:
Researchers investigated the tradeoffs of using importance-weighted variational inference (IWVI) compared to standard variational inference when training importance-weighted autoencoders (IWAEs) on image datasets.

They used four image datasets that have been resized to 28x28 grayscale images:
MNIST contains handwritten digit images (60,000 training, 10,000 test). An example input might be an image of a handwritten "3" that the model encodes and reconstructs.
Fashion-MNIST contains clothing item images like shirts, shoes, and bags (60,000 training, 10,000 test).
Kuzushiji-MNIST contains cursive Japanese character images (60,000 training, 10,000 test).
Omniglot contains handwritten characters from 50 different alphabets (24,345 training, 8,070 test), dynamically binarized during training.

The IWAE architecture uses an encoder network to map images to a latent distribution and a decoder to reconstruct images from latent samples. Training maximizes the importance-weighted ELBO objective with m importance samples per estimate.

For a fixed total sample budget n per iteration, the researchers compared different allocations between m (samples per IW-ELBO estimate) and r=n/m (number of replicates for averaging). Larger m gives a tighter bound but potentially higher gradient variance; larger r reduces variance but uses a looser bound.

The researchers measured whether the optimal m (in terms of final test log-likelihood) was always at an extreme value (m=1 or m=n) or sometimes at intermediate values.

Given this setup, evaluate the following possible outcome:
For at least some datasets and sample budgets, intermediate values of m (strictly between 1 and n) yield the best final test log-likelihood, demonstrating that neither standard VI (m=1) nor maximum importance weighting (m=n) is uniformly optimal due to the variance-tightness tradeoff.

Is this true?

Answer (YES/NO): YES